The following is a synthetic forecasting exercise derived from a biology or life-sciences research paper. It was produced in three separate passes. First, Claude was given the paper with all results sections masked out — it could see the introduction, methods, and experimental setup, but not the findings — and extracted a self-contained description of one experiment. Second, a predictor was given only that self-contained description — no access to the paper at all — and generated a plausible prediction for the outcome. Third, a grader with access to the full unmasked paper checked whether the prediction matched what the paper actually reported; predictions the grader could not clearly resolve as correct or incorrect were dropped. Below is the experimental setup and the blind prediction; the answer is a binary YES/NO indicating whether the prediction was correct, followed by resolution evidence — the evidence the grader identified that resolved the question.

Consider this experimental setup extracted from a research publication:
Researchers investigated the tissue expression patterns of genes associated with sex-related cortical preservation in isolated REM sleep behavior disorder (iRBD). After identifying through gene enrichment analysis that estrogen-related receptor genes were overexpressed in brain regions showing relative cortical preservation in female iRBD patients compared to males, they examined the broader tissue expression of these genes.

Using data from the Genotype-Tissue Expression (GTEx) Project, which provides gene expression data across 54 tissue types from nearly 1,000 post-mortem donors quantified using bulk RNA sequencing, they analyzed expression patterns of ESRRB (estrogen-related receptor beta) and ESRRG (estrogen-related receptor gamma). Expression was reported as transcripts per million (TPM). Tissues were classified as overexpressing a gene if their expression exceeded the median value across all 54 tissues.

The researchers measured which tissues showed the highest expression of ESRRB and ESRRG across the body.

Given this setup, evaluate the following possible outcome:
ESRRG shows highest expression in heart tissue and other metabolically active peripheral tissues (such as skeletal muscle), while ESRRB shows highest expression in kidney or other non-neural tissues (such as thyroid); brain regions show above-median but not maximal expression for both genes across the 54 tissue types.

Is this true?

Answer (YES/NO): NO